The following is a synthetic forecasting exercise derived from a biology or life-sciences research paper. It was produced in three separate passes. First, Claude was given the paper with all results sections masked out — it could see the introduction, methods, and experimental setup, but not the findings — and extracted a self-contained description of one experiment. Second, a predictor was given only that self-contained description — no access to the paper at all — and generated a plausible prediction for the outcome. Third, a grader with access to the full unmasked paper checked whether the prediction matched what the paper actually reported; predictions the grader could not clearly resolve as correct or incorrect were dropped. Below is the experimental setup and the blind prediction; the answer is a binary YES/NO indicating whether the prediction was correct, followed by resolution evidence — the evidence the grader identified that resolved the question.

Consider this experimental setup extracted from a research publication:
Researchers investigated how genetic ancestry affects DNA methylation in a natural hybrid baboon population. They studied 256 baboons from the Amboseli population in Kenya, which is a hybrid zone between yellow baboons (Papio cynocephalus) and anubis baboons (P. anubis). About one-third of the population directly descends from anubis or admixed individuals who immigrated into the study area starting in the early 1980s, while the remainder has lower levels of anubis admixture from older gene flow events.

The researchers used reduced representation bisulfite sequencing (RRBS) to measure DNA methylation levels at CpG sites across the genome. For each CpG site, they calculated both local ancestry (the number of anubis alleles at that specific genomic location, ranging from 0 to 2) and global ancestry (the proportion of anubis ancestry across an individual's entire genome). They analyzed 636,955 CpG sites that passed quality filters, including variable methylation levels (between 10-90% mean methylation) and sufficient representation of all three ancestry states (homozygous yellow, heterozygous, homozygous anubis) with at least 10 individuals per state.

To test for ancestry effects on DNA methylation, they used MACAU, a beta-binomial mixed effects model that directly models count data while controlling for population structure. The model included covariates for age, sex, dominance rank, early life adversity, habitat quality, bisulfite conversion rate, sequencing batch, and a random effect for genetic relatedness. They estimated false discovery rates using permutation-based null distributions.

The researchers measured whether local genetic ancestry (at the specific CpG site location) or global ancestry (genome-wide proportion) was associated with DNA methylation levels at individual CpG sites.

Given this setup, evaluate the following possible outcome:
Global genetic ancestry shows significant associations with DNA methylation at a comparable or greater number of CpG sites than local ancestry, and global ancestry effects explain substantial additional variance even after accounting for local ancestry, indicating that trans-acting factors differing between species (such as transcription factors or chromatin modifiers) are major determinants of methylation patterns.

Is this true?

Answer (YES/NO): NO